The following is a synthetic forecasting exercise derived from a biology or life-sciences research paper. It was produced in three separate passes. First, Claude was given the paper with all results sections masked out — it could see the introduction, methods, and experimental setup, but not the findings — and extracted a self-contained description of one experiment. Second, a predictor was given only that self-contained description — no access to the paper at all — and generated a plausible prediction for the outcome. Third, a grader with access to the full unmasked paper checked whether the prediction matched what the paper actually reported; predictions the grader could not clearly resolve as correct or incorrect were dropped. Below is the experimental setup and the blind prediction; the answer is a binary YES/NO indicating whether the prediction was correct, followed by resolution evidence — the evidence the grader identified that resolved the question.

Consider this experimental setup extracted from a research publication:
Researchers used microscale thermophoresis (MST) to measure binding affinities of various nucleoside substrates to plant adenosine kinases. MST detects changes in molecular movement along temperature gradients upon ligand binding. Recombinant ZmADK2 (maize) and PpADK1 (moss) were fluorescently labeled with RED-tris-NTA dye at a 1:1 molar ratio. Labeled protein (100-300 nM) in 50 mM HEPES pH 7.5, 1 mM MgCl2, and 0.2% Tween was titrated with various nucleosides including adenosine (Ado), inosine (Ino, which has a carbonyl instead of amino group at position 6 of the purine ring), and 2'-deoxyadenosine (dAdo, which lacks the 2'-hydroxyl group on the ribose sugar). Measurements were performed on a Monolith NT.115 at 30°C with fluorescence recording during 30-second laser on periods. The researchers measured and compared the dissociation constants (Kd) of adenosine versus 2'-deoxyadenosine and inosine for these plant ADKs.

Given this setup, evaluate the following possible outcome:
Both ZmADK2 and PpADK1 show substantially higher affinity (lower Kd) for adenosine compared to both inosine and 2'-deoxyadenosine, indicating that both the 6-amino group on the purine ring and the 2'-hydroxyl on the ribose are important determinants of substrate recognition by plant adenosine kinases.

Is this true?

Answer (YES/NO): NO